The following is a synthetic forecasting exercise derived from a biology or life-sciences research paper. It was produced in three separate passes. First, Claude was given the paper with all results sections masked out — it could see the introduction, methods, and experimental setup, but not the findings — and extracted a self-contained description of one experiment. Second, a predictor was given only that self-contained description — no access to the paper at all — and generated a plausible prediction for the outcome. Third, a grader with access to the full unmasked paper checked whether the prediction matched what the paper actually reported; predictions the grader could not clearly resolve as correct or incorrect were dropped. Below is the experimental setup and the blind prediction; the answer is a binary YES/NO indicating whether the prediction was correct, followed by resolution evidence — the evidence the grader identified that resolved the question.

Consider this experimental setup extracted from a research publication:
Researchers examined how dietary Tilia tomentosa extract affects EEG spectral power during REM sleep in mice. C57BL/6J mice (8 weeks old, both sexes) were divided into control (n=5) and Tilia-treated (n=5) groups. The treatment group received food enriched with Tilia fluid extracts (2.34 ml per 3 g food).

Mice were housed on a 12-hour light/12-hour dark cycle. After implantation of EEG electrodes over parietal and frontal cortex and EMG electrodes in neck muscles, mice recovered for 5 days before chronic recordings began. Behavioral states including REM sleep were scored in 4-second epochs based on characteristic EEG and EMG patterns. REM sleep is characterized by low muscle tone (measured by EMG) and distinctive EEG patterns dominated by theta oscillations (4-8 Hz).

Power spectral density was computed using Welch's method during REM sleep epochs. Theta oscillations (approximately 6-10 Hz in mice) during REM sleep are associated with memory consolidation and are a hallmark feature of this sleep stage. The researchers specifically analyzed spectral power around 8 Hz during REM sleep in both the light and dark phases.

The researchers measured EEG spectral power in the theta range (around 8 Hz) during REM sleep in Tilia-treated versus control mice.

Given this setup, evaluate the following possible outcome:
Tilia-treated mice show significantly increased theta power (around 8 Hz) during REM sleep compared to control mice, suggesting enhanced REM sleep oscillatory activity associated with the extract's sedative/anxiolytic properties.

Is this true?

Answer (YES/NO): YES